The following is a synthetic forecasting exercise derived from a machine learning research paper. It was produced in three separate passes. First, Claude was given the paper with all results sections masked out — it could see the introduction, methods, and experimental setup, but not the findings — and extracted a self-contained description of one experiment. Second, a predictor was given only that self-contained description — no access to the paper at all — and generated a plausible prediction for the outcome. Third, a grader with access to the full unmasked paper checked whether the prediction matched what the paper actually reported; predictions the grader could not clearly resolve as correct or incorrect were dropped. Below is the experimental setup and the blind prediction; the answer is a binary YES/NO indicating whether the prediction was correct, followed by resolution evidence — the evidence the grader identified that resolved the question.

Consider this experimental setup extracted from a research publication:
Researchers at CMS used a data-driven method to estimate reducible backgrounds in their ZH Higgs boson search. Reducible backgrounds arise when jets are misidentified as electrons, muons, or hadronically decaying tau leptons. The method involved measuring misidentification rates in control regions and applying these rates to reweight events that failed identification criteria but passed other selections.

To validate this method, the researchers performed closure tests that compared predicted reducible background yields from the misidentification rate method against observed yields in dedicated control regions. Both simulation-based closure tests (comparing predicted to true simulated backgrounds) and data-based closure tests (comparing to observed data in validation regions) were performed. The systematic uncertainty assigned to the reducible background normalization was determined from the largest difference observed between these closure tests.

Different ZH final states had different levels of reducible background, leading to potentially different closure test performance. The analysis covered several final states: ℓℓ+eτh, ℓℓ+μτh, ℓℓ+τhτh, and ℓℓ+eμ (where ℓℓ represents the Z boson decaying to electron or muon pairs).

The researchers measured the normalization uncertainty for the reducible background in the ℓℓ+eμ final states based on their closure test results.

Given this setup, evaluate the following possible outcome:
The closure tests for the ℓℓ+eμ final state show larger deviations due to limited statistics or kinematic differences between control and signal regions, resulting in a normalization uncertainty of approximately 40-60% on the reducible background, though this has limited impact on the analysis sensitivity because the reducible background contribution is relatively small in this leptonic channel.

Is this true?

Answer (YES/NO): NO